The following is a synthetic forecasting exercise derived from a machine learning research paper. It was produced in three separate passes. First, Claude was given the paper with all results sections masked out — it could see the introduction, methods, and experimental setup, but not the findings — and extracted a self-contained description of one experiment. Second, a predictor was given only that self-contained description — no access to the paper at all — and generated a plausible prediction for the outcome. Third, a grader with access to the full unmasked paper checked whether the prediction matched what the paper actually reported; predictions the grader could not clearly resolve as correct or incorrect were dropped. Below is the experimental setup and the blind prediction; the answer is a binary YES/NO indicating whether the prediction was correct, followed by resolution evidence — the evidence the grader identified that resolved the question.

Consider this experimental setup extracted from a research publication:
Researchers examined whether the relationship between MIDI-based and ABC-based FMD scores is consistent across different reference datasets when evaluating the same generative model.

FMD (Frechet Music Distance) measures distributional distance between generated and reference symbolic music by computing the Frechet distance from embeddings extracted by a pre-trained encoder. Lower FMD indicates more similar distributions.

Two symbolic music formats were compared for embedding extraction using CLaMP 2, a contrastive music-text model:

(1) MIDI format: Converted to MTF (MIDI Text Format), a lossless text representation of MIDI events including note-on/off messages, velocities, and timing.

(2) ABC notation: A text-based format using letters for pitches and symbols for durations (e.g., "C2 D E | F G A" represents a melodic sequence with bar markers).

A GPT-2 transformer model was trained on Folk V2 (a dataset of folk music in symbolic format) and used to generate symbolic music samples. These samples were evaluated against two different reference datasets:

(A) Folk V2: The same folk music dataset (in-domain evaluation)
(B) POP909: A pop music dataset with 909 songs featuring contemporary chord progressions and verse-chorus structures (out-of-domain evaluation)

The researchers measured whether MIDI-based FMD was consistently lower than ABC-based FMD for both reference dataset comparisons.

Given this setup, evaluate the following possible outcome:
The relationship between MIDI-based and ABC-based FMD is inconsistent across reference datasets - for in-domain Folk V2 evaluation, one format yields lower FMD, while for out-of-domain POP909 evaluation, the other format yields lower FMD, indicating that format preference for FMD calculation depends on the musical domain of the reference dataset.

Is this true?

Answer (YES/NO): YES